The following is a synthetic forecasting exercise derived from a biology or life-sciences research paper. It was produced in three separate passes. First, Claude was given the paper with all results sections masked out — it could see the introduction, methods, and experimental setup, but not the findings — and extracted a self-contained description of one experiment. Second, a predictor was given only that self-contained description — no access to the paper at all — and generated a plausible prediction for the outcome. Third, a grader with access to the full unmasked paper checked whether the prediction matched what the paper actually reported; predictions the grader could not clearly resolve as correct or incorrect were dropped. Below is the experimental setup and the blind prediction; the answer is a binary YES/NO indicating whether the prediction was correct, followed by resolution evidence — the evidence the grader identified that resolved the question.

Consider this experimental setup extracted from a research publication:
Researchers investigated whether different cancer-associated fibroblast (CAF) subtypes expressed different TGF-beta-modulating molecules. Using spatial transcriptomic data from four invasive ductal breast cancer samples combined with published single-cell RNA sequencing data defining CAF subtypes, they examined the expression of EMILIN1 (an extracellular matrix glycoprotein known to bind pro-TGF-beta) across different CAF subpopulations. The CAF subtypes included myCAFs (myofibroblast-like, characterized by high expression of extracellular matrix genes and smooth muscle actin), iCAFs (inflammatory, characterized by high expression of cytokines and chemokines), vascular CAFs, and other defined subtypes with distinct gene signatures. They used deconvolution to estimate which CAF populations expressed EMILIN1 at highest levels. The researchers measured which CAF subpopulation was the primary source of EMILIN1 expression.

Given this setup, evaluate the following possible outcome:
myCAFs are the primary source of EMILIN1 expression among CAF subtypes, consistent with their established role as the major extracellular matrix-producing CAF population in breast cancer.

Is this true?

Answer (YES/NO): NO